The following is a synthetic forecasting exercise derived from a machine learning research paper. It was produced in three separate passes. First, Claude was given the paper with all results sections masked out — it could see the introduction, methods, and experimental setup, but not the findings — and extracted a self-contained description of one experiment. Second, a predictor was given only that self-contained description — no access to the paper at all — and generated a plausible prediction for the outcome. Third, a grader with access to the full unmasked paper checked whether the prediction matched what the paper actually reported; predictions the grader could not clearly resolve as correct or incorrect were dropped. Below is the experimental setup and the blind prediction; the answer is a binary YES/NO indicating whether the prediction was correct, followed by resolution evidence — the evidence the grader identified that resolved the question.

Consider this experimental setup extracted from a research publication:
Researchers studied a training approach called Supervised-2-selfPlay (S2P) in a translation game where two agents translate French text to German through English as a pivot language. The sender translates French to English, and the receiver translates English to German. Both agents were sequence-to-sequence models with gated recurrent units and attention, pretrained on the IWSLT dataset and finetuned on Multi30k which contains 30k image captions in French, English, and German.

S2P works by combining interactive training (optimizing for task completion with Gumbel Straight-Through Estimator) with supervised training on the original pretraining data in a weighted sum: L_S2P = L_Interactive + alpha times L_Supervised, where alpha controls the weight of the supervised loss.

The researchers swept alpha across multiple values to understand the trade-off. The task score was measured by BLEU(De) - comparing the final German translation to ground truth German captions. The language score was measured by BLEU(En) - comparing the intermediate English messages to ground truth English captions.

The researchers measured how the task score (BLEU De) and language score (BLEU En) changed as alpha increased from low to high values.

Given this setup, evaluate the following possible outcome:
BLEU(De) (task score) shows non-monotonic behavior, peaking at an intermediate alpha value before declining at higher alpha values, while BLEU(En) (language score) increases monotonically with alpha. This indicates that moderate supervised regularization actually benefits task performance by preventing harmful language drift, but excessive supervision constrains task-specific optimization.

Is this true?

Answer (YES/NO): NO